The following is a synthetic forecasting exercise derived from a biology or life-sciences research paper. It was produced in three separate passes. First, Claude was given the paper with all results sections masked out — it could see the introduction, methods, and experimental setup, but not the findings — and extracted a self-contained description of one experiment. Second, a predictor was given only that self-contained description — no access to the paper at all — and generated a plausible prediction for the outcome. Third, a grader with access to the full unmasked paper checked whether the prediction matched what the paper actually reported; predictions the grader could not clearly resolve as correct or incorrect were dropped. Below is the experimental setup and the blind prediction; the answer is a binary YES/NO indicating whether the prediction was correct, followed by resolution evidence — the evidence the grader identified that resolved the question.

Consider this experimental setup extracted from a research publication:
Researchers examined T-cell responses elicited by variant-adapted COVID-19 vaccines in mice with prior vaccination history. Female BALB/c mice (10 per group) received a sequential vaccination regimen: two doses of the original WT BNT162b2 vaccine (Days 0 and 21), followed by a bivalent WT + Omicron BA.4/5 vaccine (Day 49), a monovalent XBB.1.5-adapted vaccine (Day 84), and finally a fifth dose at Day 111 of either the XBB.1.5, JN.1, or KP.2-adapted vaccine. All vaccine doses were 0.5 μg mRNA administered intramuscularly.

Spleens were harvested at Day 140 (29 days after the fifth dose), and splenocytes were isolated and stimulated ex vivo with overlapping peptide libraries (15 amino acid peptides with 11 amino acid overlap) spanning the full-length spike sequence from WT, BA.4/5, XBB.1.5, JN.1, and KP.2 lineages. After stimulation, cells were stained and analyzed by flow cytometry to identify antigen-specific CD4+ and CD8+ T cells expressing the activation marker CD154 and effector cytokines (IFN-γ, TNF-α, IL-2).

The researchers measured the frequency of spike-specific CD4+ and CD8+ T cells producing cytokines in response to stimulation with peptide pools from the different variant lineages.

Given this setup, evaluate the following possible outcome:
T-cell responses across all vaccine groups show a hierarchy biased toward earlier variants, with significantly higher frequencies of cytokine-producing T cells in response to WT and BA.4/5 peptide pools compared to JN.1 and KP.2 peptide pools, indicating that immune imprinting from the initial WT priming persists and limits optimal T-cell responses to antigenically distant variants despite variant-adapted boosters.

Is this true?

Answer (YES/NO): NO